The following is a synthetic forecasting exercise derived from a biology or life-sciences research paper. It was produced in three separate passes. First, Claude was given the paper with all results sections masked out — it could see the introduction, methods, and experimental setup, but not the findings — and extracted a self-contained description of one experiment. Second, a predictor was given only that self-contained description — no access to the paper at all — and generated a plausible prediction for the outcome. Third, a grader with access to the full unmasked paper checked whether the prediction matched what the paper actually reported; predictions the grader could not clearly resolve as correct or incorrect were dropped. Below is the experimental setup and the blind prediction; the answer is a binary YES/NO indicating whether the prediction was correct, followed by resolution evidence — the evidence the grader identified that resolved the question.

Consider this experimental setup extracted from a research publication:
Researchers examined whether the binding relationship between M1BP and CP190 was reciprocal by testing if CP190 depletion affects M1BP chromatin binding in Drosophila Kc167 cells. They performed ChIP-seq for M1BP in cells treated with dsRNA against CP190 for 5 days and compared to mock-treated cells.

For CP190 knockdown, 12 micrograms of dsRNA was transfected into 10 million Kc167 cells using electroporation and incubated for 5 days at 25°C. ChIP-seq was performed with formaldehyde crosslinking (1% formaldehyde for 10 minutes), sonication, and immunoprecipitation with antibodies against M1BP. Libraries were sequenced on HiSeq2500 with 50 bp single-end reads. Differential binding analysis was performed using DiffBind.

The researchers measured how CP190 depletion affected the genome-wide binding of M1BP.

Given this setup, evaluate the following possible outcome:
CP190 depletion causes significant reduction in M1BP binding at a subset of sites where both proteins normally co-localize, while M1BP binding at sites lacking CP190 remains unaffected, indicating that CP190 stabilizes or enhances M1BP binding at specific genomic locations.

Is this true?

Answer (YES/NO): NO